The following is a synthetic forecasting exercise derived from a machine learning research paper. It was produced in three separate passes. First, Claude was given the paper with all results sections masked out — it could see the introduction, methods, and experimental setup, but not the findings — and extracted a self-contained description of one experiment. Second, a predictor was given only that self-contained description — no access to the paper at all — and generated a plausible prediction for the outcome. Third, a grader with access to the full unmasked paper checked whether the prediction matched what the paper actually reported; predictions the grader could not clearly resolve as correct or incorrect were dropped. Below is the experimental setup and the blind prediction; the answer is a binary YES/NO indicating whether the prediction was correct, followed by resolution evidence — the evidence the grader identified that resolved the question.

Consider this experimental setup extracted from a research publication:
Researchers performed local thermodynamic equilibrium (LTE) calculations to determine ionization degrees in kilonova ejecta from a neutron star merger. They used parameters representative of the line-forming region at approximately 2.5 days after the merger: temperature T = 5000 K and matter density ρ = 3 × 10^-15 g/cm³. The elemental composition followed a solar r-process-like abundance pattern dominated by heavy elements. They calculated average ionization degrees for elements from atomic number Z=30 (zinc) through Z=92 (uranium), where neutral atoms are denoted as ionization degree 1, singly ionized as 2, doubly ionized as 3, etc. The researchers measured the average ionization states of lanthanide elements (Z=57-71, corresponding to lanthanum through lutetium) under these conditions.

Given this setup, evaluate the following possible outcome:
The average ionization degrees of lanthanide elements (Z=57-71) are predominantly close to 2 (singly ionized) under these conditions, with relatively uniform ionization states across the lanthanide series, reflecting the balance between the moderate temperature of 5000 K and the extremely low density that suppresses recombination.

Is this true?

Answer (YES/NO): NO